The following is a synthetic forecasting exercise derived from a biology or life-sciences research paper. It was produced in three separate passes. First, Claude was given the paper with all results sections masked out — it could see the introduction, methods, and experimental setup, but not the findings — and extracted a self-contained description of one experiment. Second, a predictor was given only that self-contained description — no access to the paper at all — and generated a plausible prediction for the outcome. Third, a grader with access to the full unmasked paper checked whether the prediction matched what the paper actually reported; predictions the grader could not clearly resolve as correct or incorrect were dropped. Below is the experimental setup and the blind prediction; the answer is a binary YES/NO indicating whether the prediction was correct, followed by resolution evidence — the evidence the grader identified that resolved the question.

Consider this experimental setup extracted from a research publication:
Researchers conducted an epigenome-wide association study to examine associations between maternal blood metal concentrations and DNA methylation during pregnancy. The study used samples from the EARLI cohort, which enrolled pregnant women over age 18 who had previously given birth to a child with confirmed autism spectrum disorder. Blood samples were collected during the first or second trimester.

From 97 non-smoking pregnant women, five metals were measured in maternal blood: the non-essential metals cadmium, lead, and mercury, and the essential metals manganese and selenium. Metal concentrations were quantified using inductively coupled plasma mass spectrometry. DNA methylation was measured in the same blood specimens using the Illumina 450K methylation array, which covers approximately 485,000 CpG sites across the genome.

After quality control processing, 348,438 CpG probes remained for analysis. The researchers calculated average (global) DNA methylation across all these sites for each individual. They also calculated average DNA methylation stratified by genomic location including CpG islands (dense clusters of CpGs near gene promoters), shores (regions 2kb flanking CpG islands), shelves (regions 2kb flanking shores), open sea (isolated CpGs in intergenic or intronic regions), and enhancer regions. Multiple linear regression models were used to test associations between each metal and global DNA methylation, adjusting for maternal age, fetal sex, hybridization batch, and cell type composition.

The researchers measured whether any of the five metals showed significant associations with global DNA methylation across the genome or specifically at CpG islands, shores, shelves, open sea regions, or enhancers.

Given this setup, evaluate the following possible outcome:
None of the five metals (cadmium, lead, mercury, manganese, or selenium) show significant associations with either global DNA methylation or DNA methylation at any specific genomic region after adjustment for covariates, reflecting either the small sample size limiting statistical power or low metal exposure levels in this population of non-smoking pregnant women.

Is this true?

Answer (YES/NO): YES